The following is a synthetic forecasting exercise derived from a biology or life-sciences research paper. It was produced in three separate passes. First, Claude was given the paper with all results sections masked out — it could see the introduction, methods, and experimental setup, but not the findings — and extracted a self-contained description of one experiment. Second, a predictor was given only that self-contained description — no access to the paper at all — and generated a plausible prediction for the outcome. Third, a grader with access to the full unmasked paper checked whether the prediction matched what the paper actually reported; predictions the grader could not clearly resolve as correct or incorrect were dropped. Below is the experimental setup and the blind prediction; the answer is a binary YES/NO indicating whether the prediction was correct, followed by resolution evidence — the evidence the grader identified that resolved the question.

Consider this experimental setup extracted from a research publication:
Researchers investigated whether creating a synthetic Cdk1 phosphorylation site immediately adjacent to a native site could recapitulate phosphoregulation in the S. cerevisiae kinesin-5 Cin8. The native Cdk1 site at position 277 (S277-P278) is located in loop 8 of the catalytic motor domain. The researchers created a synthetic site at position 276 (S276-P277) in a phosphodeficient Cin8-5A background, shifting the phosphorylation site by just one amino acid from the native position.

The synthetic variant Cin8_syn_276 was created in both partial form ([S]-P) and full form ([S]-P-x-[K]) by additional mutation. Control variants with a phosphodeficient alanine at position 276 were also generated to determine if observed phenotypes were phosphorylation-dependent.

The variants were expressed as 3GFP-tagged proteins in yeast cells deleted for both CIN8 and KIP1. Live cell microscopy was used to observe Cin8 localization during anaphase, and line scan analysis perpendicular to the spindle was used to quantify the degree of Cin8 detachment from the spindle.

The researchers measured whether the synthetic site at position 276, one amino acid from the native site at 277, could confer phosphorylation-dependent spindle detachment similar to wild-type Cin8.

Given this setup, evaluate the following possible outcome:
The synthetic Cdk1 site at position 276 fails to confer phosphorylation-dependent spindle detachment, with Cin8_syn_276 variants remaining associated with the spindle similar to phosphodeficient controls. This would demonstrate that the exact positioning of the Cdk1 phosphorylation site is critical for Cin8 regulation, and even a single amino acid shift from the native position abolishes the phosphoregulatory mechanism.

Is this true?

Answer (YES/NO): NO